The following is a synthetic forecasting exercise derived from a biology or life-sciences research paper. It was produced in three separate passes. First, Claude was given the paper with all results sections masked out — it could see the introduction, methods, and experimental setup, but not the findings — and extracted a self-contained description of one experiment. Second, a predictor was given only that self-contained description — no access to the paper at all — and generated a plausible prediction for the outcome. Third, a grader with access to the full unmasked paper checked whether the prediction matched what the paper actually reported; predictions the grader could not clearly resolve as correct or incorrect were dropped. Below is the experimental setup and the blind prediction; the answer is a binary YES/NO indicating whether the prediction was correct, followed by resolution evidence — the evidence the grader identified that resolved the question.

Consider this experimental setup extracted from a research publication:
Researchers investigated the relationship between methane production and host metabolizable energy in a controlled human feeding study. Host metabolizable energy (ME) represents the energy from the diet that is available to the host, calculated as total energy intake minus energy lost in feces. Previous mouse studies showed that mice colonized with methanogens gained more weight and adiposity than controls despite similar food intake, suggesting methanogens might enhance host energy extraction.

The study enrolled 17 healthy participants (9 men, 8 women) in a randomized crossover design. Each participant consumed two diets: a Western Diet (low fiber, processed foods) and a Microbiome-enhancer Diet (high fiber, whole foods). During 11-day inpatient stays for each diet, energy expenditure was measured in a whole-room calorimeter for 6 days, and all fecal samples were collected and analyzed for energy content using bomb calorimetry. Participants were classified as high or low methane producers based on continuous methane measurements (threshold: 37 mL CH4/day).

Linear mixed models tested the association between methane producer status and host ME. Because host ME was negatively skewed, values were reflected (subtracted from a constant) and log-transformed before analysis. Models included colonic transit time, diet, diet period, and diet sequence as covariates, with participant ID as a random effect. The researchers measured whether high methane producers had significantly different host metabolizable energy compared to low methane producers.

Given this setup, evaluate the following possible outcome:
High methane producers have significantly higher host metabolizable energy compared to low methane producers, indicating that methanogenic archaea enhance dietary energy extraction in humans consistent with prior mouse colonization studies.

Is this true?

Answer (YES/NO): YES